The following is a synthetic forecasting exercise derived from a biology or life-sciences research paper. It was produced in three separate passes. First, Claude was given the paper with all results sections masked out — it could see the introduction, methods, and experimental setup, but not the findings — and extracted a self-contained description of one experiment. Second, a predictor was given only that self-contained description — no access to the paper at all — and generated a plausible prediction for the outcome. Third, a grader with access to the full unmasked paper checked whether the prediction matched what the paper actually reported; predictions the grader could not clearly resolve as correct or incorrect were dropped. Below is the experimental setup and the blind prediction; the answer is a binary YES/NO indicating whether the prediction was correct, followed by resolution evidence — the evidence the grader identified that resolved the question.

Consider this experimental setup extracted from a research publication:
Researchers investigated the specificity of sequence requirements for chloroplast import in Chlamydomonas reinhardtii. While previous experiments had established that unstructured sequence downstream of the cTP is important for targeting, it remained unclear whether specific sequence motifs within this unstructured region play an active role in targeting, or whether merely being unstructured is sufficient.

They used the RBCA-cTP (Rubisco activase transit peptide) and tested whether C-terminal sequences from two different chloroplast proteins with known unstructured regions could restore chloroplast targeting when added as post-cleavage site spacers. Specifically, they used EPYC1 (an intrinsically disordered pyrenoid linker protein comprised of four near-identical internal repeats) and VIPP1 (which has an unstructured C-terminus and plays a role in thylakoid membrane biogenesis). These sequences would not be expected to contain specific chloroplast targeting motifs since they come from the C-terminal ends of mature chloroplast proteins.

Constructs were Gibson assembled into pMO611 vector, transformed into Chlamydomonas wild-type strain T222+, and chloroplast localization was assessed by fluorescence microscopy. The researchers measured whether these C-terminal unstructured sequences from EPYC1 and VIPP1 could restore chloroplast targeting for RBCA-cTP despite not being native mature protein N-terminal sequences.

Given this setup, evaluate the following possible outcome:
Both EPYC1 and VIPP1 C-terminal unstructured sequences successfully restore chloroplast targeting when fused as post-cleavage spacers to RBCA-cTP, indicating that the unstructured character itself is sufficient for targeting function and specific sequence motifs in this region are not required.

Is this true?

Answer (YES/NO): NO